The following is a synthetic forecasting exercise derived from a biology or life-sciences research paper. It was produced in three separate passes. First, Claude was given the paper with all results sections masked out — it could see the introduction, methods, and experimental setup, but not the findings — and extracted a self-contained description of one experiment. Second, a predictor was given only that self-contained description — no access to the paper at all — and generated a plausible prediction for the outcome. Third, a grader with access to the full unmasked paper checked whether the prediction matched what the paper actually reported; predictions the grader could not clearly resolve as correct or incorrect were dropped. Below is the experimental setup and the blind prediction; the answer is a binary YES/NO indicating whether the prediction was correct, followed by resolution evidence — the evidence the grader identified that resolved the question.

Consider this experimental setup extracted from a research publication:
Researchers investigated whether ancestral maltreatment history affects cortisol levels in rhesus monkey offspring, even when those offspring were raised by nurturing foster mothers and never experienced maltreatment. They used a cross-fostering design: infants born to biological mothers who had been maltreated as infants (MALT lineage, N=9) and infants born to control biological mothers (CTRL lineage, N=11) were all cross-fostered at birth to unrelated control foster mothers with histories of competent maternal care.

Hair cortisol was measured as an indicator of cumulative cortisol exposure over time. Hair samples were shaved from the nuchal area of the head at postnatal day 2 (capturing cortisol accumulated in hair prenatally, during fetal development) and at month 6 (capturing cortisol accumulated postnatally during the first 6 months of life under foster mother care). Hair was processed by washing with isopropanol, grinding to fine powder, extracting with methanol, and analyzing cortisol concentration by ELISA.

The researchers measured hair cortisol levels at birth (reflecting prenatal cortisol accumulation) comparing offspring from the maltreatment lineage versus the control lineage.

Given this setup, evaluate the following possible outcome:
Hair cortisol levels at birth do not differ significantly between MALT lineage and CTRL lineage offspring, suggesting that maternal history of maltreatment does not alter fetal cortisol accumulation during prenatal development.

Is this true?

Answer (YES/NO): YES